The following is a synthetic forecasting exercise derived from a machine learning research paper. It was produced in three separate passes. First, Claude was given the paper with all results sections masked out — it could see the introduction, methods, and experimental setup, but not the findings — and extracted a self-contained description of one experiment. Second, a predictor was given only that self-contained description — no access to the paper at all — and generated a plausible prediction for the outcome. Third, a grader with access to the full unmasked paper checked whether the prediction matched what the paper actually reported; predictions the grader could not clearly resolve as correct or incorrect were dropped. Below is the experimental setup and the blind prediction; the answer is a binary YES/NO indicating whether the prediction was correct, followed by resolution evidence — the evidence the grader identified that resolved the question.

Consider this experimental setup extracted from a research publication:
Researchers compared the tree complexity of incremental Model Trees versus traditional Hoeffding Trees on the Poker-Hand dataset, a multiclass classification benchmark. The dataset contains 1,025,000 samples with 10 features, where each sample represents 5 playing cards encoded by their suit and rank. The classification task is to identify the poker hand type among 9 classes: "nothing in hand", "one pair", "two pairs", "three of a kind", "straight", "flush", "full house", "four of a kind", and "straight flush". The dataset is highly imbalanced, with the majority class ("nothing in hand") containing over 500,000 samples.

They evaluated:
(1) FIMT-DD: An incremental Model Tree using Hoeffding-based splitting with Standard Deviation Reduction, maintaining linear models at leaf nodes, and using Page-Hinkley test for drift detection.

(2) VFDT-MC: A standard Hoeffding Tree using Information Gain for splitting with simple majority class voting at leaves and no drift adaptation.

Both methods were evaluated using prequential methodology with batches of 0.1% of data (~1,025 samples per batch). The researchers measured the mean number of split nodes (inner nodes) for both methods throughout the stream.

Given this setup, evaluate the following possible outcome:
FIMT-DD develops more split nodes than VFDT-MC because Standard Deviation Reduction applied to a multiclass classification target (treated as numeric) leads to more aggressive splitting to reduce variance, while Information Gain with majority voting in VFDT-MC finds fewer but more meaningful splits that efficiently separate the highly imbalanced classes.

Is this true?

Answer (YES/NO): NO